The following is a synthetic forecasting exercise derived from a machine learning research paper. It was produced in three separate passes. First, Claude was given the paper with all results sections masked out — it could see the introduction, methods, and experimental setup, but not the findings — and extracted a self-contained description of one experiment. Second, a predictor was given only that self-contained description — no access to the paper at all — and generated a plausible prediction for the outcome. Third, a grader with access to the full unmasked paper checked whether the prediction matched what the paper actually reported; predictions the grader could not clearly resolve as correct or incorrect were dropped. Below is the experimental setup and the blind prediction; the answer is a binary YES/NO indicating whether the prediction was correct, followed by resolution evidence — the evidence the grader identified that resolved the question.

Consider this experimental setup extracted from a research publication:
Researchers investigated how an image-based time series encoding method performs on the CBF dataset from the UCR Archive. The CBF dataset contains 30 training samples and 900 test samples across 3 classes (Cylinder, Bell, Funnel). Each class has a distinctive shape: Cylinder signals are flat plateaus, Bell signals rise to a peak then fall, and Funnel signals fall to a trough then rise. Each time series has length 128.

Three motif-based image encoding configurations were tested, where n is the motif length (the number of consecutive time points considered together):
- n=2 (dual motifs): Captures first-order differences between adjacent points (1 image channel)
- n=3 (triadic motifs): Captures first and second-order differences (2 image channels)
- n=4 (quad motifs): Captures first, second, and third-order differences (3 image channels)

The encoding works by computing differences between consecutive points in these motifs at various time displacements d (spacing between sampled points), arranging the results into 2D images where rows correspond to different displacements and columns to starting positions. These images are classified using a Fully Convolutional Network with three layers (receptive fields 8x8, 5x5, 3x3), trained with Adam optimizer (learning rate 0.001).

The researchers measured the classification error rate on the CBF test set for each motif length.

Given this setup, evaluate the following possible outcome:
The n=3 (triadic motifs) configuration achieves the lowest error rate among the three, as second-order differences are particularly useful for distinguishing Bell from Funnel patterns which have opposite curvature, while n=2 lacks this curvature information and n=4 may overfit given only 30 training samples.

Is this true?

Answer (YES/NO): NO